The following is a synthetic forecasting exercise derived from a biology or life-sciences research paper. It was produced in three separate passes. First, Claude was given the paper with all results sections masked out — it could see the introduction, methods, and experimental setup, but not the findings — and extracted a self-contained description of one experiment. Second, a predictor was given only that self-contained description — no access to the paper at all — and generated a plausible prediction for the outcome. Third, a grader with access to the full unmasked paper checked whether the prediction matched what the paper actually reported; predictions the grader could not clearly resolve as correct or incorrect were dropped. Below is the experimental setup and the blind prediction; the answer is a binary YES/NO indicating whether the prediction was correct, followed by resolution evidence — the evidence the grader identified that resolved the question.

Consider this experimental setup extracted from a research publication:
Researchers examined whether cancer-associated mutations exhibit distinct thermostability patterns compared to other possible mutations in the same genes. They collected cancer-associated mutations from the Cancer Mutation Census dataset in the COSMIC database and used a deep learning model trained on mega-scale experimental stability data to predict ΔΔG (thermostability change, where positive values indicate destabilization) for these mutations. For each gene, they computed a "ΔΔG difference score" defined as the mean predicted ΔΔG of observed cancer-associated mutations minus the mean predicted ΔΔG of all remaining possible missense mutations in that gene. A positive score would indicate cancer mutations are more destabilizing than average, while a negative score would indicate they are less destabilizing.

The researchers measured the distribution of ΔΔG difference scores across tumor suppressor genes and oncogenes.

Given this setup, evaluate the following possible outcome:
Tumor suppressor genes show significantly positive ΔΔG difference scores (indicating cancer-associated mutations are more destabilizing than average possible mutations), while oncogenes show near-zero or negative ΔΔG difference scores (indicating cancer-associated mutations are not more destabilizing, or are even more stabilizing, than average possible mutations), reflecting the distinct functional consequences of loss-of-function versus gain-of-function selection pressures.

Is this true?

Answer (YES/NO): YES